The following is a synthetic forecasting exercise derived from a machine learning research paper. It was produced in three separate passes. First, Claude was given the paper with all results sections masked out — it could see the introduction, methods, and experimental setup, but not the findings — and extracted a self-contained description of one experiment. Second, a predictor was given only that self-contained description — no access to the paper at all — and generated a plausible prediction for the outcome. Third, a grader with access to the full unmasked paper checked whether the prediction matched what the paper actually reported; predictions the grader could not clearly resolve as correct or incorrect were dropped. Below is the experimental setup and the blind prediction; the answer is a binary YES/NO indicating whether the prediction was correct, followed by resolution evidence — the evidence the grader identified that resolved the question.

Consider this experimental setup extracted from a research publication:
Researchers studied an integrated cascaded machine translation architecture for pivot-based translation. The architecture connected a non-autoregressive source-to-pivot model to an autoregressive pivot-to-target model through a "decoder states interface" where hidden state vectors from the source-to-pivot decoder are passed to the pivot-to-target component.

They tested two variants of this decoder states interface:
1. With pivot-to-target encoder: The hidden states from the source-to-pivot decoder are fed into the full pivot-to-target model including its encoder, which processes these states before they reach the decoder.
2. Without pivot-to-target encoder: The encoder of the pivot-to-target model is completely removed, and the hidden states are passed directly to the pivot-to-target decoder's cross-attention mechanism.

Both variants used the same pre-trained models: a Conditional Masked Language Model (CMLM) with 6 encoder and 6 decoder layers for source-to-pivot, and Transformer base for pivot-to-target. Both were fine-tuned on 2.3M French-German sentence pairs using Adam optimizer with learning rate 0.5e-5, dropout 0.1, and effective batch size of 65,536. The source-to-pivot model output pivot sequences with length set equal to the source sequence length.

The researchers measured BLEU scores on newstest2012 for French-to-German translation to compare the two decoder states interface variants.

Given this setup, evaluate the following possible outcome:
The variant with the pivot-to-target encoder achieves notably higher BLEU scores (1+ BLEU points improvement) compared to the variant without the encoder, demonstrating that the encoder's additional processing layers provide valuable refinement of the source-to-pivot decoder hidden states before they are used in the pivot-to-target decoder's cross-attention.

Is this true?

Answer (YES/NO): YES